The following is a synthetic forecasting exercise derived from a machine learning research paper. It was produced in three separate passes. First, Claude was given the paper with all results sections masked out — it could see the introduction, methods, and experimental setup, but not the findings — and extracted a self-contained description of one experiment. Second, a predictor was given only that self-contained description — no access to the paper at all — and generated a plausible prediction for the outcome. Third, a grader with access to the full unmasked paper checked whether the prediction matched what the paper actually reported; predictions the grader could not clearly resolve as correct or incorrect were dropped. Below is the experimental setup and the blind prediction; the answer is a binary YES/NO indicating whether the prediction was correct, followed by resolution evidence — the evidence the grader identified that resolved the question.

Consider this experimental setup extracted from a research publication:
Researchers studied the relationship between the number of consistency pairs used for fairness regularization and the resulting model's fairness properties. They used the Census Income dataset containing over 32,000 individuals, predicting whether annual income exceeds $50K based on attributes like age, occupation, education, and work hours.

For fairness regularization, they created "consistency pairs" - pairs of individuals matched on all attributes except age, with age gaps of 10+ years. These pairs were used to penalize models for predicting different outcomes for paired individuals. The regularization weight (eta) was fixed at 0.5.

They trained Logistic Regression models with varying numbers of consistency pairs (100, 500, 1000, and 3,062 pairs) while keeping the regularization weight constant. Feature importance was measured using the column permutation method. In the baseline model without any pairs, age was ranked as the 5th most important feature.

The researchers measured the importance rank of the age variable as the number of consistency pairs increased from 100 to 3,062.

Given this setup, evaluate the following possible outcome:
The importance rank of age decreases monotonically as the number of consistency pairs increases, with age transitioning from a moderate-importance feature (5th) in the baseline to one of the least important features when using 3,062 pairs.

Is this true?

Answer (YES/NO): NO